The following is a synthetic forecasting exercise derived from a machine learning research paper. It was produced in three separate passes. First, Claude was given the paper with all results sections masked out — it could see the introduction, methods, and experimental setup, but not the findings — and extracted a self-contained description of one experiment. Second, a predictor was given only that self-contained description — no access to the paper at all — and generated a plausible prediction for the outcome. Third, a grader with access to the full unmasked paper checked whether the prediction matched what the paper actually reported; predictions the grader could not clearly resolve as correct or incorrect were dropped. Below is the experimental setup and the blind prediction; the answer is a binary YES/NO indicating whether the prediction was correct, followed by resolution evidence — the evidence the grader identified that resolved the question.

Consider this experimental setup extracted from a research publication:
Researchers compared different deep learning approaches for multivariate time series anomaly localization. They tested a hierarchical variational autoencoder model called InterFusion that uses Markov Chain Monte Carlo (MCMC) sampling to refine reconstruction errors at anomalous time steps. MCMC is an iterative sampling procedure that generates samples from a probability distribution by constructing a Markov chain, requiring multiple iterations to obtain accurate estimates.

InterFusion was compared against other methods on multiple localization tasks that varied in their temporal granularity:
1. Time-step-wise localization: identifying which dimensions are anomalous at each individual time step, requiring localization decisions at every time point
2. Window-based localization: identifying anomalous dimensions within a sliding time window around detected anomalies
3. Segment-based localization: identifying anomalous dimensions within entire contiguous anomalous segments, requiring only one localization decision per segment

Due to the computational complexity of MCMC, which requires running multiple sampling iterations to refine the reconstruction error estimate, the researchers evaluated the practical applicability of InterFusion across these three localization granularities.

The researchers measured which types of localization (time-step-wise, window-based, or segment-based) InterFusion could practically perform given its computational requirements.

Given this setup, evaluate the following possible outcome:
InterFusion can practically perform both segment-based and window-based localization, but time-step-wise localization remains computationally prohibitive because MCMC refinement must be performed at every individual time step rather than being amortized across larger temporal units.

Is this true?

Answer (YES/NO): NO